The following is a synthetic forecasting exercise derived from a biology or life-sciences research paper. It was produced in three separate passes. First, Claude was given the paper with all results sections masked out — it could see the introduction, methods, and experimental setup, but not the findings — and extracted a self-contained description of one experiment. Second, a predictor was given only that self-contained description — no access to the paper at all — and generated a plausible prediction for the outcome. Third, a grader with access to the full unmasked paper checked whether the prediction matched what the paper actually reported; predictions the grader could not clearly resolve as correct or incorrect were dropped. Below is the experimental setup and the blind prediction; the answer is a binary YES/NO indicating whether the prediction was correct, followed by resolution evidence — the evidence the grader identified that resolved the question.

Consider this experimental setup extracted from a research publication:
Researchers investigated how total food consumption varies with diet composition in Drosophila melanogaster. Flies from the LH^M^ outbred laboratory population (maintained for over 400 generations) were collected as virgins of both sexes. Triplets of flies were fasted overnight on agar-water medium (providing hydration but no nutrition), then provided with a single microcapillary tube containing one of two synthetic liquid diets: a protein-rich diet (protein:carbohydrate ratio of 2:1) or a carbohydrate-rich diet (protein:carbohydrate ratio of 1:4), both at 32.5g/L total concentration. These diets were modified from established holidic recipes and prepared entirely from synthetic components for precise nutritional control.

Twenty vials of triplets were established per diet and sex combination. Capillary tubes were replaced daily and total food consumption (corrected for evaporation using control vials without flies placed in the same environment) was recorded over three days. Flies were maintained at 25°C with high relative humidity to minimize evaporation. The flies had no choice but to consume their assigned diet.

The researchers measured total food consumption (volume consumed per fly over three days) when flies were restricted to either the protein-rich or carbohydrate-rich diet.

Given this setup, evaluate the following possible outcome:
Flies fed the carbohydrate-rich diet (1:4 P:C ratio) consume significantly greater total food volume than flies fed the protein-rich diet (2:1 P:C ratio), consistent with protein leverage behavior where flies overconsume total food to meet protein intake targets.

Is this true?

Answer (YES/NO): NO